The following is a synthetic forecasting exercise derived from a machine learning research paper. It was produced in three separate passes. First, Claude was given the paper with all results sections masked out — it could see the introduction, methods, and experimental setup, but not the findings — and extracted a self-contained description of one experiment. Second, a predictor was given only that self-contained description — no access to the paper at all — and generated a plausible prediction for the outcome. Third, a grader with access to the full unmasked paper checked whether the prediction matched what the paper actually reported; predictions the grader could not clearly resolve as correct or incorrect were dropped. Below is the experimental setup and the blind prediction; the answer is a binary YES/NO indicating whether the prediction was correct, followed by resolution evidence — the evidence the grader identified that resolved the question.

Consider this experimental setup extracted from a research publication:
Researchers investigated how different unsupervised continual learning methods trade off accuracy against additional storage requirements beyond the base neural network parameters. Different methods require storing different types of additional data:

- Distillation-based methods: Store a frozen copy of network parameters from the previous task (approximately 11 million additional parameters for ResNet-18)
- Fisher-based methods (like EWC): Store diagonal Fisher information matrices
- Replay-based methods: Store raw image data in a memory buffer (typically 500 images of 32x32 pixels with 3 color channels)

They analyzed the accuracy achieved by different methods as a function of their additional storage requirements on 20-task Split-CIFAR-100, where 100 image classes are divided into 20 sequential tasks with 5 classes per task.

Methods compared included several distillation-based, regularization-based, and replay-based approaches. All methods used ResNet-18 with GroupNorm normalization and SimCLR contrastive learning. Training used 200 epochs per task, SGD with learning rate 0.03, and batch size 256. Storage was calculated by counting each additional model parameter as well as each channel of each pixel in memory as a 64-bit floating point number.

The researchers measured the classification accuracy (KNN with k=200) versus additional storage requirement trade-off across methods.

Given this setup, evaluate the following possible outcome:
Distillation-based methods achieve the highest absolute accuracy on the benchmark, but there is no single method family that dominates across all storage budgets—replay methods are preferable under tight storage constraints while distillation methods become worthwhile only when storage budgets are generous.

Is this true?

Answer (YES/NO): NO